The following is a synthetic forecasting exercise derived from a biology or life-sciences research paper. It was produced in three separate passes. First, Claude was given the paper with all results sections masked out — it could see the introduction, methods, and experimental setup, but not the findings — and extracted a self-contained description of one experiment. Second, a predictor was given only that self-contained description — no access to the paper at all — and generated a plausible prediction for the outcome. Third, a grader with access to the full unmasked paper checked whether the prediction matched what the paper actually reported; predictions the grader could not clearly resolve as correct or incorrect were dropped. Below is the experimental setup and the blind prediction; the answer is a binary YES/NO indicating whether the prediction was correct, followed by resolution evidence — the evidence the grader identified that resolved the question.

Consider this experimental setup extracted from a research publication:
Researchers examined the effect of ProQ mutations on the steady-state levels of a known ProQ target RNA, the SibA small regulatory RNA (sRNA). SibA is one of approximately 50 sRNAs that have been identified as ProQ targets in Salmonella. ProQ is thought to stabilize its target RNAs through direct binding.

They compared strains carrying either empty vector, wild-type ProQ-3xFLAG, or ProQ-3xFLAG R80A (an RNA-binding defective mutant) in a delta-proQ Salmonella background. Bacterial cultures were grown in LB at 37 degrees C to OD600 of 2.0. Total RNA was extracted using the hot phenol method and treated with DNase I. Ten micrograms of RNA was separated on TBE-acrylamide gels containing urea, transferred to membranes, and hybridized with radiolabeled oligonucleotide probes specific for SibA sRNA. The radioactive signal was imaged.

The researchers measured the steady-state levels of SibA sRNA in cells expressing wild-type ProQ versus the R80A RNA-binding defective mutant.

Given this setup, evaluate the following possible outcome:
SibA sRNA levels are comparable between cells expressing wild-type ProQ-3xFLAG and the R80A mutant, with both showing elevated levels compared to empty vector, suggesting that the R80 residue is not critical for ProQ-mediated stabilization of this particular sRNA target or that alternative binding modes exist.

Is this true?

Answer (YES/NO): NO